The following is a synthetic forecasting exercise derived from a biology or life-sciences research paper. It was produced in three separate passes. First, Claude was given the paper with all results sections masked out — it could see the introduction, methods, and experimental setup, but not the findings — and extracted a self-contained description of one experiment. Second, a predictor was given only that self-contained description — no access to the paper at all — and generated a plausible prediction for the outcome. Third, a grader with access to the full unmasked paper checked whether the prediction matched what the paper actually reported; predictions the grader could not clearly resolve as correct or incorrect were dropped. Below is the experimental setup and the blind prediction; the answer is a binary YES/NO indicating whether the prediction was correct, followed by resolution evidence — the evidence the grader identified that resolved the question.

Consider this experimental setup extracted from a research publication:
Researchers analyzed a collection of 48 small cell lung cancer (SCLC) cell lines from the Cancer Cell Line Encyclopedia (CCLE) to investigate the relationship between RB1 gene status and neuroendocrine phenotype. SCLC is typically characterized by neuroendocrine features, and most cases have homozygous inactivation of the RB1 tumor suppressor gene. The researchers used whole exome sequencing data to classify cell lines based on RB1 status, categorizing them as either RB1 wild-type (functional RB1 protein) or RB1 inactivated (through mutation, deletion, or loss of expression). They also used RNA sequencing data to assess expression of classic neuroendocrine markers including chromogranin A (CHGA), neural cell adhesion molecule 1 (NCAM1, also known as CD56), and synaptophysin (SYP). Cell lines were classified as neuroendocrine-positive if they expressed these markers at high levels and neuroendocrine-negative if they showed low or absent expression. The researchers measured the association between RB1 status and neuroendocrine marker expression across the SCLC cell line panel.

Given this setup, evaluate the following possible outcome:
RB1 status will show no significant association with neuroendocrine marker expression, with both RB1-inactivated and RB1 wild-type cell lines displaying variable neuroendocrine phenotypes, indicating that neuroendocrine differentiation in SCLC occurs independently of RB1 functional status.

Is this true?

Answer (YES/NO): NO